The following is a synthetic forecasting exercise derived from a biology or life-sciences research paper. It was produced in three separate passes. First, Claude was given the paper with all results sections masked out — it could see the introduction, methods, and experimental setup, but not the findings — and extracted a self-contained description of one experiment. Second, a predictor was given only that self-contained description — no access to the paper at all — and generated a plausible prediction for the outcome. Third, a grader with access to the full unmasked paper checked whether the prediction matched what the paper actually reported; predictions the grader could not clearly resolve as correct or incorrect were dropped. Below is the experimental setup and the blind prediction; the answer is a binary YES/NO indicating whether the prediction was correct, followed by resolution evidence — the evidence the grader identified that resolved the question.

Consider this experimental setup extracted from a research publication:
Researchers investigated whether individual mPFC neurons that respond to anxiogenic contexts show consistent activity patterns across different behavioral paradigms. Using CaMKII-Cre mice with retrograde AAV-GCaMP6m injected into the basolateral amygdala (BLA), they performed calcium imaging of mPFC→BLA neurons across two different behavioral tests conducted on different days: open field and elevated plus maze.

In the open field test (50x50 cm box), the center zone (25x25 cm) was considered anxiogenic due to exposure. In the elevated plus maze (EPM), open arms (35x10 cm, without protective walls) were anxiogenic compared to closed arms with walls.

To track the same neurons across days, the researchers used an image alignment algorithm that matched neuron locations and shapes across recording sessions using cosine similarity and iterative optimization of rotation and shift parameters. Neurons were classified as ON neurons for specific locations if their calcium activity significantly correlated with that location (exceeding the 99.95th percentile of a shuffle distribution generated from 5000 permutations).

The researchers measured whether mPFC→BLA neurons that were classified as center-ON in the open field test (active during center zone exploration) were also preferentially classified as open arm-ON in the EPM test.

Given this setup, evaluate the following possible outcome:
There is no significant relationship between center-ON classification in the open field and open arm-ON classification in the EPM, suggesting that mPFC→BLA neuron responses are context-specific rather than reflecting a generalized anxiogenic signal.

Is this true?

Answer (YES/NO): NO